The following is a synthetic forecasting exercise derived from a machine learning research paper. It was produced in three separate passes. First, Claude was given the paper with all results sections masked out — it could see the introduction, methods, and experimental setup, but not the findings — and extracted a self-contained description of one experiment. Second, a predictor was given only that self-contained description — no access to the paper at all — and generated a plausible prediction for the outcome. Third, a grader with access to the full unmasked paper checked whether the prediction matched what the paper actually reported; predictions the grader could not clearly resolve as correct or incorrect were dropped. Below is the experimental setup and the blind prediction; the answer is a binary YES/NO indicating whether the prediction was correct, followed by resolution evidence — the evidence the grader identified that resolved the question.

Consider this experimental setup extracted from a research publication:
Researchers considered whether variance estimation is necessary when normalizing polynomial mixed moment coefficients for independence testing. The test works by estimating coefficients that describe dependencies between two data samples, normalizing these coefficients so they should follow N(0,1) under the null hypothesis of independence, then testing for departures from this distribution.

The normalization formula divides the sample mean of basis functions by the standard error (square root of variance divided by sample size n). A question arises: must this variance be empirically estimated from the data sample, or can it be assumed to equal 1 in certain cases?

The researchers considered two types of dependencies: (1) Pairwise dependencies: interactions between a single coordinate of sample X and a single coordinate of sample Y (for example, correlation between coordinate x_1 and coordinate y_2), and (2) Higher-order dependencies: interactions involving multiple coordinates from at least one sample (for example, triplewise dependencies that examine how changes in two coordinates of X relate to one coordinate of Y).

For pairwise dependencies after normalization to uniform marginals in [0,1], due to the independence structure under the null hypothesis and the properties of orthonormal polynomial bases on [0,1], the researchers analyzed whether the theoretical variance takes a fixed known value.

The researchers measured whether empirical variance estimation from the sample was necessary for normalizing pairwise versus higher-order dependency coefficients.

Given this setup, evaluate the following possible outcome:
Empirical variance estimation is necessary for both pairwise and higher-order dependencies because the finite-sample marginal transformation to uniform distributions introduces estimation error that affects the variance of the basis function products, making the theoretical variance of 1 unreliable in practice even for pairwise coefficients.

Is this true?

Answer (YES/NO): NO